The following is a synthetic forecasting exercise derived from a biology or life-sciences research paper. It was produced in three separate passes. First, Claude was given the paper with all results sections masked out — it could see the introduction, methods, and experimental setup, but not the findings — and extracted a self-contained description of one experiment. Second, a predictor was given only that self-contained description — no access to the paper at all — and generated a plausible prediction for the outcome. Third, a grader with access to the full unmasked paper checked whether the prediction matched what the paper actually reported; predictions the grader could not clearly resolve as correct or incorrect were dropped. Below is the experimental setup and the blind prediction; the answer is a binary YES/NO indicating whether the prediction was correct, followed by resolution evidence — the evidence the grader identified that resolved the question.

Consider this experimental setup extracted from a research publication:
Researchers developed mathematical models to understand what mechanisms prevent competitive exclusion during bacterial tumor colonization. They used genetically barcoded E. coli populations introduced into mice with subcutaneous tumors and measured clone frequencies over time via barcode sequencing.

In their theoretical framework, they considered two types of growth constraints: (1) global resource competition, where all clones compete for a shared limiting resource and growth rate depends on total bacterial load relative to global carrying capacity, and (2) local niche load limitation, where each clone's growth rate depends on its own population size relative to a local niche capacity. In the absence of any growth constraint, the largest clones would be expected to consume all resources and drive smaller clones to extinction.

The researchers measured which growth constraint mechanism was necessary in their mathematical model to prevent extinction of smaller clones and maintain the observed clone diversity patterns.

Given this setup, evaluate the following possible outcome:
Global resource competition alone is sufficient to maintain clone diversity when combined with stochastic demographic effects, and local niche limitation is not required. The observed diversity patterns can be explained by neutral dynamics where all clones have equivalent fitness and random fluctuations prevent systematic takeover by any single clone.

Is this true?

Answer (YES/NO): NO